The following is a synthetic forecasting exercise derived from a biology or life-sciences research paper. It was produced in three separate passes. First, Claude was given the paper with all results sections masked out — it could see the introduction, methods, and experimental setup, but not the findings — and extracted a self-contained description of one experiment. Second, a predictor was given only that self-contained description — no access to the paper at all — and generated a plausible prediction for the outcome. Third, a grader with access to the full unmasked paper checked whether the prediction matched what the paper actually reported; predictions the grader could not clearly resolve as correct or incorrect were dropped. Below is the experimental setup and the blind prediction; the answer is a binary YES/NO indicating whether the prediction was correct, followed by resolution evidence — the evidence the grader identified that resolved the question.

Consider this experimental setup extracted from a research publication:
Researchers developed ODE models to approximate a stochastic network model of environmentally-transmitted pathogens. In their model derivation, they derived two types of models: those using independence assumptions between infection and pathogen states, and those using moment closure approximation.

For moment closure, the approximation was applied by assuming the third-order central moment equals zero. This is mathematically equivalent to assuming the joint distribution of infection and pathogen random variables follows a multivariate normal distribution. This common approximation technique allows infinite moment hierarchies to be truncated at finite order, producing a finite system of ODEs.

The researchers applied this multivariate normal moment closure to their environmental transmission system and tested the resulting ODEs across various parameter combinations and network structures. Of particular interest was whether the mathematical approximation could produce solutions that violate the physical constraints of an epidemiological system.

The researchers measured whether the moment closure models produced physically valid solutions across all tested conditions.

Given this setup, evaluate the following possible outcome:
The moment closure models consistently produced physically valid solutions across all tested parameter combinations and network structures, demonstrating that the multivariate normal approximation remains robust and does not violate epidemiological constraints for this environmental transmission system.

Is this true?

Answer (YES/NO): NO